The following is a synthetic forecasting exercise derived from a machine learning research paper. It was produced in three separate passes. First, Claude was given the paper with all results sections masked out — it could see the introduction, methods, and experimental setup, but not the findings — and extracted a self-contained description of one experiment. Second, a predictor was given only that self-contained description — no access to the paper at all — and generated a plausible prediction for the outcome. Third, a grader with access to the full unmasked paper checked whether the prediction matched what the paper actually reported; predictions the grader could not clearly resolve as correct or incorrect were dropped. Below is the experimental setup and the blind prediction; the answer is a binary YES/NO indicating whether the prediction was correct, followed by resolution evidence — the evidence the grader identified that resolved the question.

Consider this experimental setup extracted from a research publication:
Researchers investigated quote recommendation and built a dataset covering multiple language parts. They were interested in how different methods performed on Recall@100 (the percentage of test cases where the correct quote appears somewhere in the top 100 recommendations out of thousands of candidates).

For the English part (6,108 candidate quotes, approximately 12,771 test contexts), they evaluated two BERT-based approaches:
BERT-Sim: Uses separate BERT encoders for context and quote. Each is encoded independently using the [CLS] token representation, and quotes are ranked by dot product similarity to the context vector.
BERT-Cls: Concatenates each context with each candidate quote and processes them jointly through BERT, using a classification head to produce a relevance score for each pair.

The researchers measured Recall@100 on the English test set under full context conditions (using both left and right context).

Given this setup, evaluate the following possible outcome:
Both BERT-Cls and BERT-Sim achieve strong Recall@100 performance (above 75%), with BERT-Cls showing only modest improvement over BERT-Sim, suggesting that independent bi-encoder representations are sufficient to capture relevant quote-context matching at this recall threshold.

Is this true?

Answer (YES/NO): NO